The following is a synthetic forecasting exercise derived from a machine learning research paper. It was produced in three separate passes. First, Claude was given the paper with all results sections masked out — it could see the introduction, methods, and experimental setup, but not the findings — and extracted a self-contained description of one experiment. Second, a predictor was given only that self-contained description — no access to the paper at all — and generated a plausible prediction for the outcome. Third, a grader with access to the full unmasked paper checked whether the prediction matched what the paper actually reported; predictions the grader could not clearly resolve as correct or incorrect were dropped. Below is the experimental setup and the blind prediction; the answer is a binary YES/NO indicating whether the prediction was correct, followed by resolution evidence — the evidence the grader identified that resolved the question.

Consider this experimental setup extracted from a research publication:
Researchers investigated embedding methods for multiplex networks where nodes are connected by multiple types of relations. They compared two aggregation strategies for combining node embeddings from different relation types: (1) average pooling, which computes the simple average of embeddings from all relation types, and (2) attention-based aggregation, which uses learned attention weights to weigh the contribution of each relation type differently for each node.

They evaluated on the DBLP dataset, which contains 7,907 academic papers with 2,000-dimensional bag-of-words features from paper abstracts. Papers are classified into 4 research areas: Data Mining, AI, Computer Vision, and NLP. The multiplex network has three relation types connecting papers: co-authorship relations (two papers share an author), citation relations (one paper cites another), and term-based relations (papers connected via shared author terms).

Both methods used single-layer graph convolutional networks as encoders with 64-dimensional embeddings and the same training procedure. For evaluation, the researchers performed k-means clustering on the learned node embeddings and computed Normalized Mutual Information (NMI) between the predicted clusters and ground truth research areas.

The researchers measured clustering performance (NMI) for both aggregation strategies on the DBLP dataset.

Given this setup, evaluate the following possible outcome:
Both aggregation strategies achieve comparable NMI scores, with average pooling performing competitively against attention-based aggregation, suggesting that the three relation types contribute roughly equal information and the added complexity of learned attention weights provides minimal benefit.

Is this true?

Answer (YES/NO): NO